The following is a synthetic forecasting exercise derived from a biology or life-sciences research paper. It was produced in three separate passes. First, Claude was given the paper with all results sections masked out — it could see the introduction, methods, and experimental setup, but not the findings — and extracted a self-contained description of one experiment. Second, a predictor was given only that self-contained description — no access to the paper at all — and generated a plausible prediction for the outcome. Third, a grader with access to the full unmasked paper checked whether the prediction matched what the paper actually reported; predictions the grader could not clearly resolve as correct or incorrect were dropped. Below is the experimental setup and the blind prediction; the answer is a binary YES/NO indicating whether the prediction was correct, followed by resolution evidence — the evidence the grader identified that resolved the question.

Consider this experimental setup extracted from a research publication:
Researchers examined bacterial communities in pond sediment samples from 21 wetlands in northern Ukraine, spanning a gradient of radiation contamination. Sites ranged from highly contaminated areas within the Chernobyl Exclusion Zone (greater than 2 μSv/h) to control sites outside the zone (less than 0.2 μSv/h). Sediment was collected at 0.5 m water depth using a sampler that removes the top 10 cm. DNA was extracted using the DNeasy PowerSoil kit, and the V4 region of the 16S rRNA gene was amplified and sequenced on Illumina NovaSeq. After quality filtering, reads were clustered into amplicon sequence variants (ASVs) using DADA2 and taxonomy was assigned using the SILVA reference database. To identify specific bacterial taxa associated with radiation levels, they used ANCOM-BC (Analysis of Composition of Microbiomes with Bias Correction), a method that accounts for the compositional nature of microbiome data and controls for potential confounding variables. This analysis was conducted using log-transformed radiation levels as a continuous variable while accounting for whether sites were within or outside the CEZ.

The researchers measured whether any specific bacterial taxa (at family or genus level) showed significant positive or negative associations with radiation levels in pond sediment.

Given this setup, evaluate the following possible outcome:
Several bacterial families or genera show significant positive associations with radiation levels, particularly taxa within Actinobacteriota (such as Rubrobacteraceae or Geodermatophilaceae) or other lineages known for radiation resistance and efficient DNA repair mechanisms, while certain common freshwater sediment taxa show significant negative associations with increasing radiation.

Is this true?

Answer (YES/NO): NO